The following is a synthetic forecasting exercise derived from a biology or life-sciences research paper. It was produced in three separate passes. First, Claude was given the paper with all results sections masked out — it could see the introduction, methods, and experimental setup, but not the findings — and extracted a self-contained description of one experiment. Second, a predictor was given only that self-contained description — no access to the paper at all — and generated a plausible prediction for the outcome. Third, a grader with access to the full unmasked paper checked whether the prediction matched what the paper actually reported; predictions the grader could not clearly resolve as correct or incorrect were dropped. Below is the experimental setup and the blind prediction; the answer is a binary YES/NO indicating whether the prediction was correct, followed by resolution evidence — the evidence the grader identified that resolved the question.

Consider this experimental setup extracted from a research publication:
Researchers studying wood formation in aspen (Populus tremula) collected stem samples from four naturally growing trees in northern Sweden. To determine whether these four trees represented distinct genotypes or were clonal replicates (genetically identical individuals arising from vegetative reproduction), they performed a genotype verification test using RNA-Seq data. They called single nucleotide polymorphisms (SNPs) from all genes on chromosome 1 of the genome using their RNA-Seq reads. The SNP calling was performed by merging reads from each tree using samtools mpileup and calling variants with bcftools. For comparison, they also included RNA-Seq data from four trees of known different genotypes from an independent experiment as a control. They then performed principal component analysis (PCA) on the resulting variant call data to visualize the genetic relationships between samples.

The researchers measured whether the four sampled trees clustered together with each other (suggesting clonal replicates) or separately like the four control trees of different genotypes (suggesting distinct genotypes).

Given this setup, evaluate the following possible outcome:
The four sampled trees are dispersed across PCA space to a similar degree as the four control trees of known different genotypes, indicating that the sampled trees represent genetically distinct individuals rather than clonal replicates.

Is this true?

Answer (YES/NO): NO